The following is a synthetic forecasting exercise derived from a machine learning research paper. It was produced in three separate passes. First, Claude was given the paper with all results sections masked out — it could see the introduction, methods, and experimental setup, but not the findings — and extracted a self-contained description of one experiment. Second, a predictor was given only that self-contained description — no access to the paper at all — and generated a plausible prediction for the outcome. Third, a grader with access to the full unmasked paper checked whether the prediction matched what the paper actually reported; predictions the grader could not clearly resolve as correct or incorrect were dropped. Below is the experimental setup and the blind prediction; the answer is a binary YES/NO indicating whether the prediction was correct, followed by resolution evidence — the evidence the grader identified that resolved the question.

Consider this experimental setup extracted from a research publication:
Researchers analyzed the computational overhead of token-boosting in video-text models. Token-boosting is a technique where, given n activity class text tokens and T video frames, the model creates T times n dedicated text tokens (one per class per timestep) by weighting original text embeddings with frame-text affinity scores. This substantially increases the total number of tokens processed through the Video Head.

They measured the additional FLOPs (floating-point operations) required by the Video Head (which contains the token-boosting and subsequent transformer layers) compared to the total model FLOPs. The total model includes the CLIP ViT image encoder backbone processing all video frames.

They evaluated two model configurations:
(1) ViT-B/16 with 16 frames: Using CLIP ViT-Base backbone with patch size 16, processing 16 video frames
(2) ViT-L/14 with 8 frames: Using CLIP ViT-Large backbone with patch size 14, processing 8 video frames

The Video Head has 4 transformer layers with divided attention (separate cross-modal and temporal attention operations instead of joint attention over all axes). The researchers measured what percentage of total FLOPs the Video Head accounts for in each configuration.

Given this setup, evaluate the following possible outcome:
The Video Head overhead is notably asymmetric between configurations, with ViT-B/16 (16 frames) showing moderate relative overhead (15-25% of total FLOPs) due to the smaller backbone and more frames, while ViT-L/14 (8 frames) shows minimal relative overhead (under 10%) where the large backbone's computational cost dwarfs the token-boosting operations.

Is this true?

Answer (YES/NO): NO